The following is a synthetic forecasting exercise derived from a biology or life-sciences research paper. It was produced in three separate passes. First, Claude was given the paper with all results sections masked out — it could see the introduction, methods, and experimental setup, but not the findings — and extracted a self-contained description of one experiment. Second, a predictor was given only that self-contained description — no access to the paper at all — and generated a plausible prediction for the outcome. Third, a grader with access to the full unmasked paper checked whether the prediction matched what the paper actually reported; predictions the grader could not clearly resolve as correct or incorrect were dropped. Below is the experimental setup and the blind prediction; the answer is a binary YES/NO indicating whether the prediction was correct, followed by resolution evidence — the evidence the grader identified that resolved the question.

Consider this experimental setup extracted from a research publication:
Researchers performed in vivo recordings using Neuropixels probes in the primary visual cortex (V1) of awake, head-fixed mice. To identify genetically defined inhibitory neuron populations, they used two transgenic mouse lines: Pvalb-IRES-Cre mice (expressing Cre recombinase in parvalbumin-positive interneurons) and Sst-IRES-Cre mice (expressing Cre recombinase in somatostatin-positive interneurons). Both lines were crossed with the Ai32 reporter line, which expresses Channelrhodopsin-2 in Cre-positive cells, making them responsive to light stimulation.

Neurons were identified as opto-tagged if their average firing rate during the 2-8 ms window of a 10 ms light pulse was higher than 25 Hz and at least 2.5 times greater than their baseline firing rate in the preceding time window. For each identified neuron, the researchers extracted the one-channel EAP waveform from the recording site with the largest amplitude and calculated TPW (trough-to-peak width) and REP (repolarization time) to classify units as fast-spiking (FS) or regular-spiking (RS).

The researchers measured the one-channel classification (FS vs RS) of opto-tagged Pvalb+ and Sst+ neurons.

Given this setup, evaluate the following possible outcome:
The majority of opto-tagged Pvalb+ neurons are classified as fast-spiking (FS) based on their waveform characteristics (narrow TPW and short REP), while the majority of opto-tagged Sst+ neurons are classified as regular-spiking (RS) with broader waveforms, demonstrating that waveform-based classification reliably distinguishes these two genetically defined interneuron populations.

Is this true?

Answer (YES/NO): NO